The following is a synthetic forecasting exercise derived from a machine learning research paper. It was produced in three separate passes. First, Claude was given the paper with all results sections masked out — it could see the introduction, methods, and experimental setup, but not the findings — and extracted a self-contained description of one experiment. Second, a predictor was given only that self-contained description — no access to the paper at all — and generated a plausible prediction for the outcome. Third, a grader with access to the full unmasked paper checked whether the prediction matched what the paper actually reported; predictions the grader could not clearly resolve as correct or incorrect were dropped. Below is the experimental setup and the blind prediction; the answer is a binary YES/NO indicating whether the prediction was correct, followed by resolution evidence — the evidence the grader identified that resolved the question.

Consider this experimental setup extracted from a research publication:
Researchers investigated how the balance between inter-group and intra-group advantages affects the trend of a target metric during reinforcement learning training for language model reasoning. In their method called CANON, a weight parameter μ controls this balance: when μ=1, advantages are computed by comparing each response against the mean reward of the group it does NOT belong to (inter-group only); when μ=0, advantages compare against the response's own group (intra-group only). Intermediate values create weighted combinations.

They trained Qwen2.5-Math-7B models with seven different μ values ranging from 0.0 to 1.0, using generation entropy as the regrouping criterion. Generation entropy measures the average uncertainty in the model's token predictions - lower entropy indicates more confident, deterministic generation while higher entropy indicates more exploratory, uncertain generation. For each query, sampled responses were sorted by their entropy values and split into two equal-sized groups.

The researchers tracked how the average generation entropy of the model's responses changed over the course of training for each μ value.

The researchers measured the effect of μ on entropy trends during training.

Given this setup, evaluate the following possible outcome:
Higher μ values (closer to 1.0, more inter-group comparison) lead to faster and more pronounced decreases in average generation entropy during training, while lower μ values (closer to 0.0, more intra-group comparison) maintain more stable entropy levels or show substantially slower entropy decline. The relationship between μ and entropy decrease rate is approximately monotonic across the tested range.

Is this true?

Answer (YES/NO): NO